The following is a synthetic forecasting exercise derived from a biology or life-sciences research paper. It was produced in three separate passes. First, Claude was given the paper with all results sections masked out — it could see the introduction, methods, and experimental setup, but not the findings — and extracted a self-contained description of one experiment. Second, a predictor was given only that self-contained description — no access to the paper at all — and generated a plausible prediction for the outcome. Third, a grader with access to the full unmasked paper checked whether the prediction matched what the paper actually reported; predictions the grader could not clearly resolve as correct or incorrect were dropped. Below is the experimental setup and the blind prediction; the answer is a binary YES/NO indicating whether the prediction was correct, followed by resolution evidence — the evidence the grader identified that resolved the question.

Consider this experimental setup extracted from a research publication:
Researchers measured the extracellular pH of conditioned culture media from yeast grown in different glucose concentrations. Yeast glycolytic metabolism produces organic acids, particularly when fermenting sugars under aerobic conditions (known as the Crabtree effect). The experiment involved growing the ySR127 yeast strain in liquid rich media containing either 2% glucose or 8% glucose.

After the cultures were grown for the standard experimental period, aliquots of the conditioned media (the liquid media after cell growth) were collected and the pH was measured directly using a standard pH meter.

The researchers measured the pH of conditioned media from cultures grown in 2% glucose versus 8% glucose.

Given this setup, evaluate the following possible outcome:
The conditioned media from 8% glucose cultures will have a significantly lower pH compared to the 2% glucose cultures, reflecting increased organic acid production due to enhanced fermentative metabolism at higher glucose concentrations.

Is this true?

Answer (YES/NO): YES